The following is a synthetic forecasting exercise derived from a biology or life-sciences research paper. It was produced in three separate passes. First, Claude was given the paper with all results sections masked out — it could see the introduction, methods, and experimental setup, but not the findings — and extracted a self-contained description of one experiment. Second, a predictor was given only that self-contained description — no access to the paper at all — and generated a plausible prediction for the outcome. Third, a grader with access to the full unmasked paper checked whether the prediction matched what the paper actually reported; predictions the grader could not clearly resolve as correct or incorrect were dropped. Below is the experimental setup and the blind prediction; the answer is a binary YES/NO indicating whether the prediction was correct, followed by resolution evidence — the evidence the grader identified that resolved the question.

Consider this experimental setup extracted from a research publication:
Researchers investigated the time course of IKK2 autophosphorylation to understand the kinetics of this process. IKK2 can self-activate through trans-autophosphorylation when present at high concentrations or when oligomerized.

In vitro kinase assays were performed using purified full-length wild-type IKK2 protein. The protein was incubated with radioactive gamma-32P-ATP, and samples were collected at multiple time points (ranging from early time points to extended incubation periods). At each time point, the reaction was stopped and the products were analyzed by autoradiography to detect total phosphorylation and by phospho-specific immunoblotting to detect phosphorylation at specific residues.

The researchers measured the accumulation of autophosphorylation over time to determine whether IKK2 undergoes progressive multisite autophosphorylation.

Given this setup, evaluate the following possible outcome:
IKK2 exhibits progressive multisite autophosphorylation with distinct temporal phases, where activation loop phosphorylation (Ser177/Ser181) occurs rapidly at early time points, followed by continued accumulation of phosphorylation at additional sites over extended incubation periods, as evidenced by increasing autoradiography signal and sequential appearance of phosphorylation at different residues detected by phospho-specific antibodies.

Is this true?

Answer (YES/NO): NO